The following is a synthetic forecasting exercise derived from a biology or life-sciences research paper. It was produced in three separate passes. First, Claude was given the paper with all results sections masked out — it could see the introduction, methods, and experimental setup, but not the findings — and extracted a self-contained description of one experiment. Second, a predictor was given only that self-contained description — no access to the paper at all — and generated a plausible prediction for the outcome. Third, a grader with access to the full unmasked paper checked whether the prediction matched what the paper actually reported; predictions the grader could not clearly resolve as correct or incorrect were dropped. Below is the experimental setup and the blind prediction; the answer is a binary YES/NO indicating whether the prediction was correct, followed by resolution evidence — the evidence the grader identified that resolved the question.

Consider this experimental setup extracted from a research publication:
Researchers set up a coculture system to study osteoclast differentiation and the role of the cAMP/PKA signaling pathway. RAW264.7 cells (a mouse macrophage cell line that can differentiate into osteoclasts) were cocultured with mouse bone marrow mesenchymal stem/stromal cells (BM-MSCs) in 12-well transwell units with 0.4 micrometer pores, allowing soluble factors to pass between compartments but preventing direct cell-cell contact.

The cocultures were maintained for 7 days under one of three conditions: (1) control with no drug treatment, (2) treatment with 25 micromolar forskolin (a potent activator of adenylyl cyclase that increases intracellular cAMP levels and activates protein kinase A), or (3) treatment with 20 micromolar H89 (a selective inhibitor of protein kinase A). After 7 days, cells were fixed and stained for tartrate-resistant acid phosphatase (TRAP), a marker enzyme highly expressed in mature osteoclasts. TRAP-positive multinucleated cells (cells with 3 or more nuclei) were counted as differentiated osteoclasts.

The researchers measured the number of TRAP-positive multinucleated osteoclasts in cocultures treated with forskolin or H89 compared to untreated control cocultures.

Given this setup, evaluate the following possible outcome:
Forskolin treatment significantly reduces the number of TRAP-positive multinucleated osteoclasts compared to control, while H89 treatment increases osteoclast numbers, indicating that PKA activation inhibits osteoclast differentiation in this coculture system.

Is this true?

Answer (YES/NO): NO